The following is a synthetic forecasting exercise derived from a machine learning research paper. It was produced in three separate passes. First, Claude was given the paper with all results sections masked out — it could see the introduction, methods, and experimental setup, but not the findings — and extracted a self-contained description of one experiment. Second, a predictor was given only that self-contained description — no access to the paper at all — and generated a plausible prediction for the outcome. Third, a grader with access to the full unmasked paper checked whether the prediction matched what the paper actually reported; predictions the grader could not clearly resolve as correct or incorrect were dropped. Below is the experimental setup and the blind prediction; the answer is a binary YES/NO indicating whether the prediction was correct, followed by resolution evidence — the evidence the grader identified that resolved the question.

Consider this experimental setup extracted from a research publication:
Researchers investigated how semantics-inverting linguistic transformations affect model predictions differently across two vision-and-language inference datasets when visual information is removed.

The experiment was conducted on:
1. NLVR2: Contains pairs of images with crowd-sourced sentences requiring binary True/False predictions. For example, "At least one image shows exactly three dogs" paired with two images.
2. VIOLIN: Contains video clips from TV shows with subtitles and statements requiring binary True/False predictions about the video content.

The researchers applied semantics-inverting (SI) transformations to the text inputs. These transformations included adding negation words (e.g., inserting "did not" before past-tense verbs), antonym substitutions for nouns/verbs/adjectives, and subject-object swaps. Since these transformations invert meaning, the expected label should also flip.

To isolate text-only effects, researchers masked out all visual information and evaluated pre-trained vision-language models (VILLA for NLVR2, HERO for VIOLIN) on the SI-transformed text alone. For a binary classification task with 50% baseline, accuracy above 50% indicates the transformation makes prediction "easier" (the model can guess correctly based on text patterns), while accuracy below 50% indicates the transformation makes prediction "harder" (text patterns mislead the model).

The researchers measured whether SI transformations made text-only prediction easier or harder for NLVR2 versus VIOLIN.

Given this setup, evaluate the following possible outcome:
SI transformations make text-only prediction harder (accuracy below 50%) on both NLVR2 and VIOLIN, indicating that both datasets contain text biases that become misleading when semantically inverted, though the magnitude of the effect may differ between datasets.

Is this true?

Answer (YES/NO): NO